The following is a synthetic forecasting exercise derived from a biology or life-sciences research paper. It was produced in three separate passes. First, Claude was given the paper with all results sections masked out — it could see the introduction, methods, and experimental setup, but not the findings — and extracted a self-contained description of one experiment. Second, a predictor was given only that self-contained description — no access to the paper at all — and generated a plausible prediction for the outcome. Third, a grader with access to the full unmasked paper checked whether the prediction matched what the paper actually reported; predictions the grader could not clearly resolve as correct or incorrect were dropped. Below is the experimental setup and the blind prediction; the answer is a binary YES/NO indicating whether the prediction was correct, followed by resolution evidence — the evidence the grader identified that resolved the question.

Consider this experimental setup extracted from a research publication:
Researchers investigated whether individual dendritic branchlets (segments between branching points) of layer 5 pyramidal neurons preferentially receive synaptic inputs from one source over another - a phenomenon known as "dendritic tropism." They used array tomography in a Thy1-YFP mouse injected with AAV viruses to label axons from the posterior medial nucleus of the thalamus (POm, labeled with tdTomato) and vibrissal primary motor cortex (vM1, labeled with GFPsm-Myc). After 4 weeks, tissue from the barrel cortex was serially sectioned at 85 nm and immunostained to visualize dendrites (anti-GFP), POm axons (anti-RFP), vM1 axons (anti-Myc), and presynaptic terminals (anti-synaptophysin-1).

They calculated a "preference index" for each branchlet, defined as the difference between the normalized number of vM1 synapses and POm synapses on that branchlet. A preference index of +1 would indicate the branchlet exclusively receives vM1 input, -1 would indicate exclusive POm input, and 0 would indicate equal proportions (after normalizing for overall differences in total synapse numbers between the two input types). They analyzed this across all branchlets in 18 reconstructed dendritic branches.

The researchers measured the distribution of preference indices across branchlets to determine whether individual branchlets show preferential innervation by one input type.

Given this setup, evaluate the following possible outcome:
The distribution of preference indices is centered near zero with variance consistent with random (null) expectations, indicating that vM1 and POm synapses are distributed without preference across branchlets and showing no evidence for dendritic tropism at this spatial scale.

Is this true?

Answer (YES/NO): YES